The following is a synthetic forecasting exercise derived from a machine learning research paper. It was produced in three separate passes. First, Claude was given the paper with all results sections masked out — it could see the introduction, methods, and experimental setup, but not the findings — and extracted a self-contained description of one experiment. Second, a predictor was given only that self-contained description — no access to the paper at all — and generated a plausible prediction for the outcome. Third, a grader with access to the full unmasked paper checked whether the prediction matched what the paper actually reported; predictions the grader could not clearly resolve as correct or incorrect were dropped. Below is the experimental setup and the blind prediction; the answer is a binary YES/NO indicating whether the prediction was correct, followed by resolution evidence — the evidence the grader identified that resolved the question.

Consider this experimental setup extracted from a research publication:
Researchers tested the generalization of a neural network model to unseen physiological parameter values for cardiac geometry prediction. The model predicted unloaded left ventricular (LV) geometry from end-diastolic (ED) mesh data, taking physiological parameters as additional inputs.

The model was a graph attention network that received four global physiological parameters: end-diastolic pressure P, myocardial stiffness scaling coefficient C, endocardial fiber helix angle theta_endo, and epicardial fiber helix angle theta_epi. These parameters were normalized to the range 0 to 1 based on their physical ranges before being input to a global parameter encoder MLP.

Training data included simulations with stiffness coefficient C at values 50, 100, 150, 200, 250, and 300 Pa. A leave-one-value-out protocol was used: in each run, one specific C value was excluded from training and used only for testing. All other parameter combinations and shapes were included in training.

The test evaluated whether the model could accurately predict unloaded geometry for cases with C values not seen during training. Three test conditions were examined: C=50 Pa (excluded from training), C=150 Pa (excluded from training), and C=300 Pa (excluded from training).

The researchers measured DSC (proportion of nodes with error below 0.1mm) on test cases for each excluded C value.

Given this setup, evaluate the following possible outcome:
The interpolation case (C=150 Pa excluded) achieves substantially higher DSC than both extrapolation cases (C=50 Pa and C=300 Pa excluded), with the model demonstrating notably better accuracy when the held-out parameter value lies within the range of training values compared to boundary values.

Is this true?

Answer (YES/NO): NO